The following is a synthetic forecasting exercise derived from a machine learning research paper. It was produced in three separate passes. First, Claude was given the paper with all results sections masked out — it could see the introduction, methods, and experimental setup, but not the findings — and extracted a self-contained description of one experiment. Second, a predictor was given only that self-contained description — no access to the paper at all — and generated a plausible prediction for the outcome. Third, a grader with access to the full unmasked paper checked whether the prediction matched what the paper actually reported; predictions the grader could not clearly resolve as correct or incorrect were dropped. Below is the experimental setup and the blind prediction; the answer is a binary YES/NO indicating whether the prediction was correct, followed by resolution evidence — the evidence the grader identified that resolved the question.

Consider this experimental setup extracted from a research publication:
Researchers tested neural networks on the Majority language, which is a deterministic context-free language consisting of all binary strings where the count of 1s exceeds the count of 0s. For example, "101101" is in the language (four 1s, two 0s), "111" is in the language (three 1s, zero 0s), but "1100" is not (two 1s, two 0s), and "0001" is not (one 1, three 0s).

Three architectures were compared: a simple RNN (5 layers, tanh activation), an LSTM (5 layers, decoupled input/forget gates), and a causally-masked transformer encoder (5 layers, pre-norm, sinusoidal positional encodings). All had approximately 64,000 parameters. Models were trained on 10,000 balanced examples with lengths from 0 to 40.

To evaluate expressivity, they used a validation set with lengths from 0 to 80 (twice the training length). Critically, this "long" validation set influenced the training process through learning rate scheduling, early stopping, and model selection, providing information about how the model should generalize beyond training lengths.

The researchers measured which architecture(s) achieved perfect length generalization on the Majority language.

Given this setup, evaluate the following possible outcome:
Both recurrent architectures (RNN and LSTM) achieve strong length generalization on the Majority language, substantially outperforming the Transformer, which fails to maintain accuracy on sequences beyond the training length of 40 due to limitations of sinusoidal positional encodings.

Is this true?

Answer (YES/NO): NO